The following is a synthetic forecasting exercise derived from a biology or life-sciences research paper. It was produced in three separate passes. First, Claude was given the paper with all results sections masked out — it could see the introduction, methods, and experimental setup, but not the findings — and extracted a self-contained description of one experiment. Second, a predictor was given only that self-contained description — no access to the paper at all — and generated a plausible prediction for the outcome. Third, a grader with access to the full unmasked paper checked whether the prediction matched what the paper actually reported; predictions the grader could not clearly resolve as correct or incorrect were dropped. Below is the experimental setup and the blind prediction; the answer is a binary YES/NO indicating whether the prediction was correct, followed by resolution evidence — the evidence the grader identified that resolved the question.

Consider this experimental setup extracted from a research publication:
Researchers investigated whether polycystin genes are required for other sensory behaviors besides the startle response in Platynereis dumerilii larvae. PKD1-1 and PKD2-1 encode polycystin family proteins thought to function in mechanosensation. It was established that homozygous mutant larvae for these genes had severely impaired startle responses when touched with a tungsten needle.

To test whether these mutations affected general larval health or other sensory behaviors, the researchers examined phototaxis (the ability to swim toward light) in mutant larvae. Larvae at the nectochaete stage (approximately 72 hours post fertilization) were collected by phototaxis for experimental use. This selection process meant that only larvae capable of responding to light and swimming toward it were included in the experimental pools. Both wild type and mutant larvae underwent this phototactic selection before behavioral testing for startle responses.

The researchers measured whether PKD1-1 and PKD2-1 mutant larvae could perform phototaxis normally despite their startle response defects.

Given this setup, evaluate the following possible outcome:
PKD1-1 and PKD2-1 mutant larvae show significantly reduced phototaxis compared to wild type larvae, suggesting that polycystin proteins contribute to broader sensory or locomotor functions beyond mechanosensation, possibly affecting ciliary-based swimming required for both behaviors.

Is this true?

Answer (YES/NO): NO